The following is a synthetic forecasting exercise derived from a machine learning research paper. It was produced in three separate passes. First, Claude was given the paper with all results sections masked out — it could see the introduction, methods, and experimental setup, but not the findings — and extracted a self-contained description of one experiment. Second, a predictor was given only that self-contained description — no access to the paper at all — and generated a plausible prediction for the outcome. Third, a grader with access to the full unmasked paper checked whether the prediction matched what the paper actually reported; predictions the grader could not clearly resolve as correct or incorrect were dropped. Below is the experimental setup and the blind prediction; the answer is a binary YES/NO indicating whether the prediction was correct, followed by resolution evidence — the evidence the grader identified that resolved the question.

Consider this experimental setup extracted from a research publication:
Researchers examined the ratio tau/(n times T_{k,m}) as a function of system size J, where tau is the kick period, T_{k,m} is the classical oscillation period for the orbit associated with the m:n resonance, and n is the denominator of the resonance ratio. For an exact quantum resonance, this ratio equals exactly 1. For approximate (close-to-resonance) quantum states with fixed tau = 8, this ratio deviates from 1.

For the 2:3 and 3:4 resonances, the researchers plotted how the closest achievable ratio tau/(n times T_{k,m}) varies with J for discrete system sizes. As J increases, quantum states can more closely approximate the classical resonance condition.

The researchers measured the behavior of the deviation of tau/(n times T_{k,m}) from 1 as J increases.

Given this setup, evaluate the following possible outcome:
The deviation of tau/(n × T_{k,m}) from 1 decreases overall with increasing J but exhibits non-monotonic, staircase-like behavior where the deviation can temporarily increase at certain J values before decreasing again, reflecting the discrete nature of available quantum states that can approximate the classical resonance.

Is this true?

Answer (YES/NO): NO